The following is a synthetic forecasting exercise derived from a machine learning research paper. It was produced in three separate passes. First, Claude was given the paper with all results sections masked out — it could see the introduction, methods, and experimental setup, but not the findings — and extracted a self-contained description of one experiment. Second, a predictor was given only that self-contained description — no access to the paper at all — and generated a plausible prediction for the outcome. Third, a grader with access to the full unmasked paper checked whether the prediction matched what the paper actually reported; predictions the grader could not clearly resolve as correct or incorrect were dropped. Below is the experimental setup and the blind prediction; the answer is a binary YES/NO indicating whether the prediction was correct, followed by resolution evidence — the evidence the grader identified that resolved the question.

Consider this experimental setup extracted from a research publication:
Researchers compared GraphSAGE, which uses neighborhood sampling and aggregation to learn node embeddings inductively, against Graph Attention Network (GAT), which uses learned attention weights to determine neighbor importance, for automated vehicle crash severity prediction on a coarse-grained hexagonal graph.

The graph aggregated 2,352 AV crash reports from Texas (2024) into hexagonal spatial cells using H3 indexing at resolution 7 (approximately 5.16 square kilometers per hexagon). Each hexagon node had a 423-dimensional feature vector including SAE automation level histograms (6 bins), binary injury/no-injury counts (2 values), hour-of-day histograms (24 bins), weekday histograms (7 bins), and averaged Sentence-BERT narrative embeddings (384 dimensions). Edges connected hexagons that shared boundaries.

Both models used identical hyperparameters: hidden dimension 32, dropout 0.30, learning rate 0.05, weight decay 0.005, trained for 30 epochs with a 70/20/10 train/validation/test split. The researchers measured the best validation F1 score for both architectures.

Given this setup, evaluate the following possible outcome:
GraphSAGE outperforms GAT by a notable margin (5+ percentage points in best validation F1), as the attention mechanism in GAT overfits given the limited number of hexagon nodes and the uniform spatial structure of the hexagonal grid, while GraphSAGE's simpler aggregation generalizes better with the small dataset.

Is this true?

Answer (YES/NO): YES